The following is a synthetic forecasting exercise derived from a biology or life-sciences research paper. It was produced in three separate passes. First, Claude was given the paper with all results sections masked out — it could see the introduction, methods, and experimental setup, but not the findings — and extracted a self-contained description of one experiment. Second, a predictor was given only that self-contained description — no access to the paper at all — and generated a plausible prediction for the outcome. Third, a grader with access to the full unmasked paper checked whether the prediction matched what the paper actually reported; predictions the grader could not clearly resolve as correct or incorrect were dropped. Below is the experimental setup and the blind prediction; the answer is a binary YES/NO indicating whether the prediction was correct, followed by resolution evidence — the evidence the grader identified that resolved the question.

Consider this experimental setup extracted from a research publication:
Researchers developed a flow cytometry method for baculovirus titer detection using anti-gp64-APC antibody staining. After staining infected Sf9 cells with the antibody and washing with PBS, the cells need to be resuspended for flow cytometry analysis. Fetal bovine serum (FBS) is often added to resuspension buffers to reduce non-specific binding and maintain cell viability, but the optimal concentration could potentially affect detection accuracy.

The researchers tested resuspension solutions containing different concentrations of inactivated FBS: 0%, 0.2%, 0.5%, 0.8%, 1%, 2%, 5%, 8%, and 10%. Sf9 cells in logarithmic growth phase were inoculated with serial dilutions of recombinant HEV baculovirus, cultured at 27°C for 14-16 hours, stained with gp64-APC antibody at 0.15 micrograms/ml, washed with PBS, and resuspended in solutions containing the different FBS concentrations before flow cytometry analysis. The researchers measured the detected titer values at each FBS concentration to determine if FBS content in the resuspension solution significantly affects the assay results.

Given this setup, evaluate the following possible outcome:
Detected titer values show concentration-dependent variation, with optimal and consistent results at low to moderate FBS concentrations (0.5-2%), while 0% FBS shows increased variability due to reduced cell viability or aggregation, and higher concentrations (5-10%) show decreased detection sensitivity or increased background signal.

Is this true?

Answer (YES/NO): NO